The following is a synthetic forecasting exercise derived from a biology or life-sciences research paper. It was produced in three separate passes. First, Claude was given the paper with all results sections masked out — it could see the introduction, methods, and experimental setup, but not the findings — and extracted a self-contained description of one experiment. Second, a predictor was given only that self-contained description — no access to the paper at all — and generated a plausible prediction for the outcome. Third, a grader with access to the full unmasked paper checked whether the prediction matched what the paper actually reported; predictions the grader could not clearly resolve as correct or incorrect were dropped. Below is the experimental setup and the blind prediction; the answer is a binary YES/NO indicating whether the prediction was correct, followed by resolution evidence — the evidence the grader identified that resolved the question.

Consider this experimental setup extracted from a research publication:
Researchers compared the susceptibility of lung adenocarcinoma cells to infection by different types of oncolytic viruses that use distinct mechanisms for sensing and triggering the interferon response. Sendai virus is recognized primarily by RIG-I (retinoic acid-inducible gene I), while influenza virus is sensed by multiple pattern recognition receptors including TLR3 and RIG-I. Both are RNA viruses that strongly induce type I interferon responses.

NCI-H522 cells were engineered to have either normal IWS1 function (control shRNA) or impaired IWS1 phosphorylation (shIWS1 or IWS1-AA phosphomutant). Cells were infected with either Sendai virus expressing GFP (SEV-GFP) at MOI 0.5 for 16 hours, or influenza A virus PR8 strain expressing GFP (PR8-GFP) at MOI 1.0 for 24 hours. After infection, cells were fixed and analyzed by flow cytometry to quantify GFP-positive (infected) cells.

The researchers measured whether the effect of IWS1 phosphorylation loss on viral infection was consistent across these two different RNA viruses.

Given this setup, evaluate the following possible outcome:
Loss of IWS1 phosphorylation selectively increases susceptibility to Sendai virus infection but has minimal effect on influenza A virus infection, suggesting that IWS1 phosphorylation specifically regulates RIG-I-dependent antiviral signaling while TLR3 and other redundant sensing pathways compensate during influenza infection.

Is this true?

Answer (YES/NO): NO